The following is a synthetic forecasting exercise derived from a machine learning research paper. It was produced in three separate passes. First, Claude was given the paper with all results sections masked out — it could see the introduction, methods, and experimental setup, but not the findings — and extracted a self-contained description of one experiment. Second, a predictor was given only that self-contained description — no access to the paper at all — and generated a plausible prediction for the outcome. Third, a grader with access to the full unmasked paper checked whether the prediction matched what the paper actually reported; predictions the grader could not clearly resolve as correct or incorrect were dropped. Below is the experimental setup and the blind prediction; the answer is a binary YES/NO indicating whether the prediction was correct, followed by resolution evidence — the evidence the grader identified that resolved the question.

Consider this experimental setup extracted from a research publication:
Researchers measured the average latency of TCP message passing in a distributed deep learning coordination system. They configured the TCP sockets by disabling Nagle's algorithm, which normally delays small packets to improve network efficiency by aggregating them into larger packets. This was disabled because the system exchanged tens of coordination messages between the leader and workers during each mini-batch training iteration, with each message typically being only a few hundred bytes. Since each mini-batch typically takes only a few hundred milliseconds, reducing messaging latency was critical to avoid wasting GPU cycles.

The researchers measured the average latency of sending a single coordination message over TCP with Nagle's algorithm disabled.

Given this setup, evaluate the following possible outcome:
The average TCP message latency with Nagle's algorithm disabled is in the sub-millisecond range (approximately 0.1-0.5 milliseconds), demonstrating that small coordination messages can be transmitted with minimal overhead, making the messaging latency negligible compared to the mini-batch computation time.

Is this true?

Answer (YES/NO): NO